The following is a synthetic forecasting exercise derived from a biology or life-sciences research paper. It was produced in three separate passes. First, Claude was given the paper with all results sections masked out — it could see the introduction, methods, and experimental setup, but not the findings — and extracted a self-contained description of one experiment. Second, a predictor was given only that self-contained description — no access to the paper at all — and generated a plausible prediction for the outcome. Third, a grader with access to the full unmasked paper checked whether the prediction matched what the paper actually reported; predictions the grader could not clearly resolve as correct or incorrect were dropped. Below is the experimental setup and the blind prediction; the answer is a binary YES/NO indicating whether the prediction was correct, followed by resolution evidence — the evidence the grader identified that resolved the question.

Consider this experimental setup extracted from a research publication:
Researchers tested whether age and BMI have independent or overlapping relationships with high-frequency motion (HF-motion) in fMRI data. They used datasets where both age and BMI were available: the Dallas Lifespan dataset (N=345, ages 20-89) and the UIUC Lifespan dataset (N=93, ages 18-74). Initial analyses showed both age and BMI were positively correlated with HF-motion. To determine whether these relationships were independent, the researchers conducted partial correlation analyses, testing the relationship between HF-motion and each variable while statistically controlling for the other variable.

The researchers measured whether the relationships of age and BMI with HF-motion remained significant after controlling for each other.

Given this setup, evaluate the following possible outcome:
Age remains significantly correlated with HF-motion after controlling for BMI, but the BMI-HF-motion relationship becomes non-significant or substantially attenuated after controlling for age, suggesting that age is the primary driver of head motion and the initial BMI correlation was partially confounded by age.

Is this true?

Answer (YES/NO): NO